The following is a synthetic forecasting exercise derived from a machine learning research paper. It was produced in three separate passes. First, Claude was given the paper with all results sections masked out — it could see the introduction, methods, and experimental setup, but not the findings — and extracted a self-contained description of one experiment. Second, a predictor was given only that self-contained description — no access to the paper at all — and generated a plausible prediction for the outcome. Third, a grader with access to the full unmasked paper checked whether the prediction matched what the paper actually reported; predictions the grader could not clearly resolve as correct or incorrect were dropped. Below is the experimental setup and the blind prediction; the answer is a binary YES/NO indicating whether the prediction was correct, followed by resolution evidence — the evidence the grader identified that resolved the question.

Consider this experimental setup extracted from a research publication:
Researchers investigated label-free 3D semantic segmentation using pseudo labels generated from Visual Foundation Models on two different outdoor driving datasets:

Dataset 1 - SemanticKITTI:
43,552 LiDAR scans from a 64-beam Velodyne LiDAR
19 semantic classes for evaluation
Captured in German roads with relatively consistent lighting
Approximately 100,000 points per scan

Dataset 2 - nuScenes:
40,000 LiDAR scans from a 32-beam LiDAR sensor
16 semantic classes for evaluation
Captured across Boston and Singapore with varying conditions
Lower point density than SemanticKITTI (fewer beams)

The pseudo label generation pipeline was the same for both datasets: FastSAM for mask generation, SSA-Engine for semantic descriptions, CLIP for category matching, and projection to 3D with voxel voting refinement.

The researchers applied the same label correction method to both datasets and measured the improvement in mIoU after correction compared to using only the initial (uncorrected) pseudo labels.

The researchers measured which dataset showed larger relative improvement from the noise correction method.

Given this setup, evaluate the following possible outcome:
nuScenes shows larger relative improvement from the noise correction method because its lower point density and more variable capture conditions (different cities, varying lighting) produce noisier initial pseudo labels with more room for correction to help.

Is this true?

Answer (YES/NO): NO